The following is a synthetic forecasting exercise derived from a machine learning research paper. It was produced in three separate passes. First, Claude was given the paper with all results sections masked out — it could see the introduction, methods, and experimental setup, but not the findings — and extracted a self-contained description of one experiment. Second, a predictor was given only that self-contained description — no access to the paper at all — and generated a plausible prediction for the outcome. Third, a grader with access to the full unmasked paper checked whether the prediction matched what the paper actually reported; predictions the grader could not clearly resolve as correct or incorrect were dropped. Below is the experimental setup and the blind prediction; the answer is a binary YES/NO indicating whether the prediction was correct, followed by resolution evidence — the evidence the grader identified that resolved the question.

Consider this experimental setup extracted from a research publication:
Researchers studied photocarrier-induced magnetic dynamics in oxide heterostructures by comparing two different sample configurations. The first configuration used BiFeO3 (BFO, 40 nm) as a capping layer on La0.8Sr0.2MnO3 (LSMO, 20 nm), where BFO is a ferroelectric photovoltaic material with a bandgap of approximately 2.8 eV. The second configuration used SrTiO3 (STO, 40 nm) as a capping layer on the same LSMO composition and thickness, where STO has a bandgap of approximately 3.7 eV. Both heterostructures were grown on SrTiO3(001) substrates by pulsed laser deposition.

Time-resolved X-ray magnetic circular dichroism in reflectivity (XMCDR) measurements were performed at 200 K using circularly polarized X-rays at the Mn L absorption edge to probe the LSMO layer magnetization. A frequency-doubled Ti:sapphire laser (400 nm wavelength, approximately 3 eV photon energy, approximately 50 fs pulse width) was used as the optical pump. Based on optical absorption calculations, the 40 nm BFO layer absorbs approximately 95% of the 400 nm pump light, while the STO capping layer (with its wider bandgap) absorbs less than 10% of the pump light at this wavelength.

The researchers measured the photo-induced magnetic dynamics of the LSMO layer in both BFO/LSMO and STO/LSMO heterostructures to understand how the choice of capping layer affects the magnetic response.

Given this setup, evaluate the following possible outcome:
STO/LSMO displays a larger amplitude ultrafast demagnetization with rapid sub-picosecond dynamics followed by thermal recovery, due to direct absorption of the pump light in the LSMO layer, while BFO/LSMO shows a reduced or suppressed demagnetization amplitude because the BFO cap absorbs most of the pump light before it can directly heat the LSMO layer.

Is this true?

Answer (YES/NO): NO